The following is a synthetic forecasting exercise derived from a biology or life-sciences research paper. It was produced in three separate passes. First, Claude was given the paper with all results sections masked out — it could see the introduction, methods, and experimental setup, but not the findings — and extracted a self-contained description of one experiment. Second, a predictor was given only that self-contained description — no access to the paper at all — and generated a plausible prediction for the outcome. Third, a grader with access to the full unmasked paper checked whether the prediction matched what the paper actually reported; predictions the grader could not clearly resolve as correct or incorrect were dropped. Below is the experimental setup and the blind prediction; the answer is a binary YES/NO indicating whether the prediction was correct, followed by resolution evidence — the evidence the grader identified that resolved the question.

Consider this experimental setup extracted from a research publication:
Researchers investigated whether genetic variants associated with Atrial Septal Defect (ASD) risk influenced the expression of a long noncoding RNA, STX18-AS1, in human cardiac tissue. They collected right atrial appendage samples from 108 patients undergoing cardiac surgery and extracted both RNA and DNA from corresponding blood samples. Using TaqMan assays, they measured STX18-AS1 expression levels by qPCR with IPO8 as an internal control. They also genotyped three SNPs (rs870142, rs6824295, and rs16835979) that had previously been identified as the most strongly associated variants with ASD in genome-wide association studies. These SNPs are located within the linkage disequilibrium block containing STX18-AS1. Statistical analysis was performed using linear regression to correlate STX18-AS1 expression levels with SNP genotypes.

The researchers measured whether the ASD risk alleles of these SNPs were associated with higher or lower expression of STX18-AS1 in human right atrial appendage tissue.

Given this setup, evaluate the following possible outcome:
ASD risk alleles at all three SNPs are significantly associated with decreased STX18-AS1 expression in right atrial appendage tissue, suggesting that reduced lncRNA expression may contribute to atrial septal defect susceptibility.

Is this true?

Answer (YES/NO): YES